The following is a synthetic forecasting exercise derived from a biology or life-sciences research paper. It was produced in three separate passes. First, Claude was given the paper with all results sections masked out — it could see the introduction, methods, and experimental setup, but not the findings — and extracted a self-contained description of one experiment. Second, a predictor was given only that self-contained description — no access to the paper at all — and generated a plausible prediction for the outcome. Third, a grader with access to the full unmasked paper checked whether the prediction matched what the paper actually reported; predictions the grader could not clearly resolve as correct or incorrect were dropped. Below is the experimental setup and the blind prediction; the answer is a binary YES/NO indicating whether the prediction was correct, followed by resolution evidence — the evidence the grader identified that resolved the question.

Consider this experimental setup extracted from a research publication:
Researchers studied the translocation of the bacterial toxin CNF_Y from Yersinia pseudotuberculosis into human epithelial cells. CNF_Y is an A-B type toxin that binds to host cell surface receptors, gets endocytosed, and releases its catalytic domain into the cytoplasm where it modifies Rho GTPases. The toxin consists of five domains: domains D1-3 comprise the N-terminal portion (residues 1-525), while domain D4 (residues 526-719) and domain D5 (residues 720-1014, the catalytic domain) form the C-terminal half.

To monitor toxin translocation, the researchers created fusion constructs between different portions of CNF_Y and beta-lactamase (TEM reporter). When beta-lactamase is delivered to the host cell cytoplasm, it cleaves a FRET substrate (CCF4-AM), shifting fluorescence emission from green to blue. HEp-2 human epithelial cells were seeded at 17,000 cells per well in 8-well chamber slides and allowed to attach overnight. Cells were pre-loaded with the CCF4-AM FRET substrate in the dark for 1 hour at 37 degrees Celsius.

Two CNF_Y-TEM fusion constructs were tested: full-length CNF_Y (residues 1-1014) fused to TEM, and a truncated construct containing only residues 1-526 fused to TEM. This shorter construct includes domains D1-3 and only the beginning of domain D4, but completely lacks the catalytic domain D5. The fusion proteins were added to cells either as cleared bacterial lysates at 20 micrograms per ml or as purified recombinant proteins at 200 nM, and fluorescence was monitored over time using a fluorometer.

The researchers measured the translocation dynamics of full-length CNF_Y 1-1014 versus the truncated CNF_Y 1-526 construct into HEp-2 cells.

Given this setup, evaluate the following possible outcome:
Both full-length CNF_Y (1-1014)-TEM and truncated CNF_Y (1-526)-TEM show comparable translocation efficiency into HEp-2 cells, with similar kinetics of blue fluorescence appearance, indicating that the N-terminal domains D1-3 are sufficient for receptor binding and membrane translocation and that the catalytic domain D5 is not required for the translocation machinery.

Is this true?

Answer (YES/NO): YES